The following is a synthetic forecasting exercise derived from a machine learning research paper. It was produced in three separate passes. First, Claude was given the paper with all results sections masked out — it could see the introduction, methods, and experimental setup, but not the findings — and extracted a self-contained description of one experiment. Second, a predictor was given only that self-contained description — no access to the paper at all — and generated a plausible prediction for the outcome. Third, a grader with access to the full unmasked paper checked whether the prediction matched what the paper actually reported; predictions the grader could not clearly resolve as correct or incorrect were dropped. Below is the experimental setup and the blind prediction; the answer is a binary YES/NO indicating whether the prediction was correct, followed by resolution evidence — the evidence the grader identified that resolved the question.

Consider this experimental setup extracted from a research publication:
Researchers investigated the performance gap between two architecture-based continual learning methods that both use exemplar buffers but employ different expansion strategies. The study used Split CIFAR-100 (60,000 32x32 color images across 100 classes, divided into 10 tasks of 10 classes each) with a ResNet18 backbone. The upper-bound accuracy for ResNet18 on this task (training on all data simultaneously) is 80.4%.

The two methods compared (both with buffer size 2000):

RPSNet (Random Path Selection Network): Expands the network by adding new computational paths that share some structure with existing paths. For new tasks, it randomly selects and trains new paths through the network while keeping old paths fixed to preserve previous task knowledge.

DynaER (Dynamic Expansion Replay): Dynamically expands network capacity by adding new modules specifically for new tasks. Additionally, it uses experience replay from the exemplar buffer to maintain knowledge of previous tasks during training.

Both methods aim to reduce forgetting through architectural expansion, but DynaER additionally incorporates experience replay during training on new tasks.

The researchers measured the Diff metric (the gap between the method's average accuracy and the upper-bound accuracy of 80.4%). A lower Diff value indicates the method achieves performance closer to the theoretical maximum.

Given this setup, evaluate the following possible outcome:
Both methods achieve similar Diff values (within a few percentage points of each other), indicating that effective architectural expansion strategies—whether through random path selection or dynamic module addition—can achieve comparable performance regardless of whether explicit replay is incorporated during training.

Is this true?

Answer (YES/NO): NO